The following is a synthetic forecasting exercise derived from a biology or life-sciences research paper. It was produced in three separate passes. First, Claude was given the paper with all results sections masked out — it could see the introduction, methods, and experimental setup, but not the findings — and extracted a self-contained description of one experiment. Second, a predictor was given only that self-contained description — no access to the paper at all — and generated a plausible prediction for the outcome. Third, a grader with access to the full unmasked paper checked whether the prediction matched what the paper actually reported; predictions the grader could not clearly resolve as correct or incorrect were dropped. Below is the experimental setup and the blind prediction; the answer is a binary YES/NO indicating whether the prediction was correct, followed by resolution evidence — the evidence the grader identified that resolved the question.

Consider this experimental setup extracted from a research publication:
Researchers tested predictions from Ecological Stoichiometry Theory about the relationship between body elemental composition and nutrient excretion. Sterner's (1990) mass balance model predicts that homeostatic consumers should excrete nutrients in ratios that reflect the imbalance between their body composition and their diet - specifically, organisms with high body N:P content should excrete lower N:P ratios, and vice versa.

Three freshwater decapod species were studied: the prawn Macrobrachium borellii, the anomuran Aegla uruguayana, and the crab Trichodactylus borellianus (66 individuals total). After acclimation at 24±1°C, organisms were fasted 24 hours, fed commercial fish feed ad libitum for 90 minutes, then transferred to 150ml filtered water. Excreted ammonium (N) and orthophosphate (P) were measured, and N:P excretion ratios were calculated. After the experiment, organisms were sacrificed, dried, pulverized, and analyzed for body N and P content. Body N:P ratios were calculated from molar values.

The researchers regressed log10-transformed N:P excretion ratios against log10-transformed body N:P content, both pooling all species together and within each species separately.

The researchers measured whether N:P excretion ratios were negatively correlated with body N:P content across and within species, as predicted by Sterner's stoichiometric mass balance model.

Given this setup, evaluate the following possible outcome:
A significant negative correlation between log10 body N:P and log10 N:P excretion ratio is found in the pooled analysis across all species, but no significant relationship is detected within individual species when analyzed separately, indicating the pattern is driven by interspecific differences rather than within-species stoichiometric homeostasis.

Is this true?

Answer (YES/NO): YES